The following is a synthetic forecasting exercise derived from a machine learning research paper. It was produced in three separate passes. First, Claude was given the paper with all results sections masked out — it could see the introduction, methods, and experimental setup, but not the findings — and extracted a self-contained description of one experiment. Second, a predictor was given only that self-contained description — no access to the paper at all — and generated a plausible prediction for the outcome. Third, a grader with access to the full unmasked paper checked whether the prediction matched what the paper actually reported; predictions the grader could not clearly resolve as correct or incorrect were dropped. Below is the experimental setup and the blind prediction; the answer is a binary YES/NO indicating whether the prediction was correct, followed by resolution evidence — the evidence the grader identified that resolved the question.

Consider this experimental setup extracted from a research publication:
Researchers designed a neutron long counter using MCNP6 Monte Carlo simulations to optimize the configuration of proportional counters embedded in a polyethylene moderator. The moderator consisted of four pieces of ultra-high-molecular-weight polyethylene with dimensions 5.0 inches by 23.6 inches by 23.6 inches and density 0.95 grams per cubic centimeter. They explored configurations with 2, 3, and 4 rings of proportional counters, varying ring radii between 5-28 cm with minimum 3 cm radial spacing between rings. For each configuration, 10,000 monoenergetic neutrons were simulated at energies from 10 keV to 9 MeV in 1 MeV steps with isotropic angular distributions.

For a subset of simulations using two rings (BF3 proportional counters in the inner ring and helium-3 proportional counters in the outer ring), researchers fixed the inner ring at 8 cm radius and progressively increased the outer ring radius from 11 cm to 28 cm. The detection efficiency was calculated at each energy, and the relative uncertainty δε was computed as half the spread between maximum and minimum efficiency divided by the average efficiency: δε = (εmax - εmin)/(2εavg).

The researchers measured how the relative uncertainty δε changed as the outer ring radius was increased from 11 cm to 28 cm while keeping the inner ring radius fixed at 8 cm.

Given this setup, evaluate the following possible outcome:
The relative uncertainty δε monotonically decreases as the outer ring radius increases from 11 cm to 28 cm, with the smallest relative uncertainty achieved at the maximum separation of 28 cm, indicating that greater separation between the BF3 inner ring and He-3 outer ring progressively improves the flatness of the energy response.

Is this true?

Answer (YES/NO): NO